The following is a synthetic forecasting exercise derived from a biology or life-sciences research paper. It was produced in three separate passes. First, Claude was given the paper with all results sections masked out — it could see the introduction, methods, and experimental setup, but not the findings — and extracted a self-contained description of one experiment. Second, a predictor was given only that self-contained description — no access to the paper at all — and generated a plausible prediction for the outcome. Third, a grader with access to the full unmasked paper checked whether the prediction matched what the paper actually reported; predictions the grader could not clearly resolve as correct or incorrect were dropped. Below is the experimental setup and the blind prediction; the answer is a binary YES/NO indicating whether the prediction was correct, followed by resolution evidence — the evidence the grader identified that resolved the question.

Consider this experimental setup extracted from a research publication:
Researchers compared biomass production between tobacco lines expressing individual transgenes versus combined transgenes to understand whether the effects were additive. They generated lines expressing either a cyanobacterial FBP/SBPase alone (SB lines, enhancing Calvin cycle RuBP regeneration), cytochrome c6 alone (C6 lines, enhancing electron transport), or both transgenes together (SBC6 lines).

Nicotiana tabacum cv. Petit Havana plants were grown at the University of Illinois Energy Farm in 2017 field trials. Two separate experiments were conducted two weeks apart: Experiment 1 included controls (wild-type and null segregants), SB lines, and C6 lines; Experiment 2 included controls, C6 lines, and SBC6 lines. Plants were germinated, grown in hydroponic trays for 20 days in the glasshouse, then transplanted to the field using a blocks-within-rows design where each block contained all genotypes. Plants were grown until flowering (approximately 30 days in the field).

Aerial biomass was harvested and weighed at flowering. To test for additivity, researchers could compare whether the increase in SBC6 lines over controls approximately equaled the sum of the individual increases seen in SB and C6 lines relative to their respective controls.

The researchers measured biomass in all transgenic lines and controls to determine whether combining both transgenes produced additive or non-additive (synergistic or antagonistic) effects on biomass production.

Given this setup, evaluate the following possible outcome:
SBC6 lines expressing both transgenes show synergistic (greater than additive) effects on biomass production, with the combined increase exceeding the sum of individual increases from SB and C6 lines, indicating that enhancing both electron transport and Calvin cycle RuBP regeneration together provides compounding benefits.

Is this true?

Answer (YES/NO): YES